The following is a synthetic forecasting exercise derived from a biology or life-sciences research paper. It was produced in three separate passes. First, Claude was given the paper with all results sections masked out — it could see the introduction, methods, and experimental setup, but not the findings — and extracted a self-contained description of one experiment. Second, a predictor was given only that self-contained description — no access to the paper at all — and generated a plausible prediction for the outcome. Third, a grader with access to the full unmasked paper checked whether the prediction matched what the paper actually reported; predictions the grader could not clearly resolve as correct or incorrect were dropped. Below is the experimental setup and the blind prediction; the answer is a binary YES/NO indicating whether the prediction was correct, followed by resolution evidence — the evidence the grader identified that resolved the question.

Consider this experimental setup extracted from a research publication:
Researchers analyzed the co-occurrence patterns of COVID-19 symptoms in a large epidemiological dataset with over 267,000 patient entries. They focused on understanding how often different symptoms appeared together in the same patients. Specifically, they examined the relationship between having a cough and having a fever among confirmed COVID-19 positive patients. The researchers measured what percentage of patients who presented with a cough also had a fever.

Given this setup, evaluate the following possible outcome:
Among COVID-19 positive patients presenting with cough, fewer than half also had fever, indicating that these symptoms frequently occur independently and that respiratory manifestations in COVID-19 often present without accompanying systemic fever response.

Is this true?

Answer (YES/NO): NO